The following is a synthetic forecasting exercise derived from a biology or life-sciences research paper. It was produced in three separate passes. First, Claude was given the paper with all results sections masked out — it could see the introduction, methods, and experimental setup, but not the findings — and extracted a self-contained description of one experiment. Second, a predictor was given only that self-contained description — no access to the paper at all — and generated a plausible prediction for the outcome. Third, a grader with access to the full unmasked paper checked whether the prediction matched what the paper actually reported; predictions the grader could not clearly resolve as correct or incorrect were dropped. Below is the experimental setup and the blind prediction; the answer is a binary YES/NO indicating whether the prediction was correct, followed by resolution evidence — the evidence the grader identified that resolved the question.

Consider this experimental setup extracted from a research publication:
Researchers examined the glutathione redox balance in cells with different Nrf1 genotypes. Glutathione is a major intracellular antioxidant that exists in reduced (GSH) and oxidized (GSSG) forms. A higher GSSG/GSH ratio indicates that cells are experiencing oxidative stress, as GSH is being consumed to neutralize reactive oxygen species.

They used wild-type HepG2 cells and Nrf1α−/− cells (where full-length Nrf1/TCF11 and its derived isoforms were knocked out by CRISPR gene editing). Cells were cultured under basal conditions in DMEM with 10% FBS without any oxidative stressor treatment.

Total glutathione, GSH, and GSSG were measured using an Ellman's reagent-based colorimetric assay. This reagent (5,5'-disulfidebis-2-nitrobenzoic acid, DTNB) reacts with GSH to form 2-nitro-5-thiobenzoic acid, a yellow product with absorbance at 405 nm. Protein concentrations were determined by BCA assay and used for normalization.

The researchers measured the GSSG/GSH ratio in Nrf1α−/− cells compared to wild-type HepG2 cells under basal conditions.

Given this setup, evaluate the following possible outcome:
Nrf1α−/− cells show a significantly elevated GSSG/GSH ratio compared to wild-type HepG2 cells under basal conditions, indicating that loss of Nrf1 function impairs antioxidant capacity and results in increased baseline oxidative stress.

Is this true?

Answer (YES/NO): YES